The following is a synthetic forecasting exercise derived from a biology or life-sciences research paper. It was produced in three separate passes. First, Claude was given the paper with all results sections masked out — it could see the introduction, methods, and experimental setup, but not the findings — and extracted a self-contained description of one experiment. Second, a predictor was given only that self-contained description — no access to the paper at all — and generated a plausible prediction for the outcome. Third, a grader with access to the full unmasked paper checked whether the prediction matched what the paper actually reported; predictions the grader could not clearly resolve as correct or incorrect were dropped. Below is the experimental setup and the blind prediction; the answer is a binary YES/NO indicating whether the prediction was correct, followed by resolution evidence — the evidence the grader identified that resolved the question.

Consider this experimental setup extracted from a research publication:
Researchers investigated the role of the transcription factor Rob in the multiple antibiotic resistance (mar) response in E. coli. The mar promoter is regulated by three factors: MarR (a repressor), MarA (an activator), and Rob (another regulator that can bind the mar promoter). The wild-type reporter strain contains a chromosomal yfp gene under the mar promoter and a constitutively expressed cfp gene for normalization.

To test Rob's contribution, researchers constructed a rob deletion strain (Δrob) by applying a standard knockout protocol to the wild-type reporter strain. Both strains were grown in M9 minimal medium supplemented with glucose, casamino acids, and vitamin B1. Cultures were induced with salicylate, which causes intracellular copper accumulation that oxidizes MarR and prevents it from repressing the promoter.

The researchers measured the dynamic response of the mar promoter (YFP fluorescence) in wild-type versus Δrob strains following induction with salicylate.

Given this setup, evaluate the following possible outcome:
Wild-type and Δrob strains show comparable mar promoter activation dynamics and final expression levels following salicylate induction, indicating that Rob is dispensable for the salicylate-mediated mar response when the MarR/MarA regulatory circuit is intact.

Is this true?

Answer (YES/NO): NO